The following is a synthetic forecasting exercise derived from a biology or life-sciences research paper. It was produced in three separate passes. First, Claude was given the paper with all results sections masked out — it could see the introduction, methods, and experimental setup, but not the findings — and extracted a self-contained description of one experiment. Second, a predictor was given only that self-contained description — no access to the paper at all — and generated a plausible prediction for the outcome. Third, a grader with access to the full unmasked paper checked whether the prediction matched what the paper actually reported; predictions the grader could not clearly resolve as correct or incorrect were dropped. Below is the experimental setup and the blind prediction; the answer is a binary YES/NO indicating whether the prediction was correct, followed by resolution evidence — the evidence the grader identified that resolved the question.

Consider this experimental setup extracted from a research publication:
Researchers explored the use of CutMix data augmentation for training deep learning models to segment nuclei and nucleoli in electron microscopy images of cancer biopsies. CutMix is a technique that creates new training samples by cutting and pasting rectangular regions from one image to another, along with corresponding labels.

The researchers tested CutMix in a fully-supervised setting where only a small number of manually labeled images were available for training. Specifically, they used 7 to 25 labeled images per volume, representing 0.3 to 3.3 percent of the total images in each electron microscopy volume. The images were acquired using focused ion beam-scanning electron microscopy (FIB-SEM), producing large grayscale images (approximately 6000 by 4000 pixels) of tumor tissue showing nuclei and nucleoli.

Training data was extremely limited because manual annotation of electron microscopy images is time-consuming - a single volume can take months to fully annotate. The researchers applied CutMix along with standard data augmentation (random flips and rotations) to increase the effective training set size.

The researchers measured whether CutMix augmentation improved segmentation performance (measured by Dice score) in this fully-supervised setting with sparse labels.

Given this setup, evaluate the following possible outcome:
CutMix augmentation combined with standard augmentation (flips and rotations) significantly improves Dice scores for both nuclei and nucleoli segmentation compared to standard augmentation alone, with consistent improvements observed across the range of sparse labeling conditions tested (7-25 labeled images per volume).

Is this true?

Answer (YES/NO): NO